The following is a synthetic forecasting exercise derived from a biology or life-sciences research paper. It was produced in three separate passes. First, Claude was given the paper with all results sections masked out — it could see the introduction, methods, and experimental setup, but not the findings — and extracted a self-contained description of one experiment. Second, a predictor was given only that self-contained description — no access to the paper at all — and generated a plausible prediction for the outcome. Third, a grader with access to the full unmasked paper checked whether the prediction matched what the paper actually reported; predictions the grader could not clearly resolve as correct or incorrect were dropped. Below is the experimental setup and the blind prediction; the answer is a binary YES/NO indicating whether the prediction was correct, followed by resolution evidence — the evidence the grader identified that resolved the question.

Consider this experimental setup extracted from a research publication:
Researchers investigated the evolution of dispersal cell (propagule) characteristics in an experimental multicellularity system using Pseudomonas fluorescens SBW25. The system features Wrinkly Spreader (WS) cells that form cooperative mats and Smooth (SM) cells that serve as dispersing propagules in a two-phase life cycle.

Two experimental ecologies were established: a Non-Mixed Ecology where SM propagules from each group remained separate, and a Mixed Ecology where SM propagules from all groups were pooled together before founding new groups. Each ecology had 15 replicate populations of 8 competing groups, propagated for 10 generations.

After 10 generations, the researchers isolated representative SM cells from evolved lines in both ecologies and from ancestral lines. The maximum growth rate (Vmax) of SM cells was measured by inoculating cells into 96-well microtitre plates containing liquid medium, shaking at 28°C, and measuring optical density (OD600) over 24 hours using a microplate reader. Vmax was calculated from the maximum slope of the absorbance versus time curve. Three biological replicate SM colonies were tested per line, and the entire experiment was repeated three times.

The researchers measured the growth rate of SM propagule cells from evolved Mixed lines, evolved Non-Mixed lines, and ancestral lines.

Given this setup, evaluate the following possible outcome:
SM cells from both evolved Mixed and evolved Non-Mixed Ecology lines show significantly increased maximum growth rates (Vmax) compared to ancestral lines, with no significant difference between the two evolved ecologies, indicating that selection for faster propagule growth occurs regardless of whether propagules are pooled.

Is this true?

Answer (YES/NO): NO